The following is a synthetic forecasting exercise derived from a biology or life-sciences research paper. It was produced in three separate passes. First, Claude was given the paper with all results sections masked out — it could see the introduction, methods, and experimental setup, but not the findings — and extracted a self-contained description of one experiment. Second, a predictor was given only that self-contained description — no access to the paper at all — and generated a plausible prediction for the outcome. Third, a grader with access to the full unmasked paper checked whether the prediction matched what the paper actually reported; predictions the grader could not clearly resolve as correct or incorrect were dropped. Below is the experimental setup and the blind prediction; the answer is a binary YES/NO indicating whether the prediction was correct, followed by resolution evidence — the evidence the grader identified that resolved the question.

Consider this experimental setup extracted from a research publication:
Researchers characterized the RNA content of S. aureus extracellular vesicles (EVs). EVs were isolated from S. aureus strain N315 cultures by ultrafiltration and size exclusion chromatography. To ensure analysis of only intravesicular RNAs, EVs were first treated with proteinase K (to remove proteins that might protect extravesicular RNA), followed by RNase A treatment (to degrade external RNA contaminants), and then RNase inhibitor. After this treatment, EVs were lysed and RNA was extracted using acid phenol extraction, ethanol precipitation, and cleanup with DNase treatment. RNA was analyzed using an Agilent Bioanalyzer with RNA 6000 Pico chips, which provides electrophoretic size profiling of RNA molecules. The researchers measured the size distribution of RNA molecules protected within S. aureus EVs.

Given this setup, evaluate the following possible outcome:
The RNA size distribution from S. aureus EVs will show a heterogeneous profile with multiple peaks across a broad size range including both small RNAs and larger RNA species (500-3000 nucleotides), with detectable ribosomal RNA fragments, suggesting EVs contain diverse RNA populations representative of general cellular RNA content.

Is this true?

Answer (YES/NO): NO